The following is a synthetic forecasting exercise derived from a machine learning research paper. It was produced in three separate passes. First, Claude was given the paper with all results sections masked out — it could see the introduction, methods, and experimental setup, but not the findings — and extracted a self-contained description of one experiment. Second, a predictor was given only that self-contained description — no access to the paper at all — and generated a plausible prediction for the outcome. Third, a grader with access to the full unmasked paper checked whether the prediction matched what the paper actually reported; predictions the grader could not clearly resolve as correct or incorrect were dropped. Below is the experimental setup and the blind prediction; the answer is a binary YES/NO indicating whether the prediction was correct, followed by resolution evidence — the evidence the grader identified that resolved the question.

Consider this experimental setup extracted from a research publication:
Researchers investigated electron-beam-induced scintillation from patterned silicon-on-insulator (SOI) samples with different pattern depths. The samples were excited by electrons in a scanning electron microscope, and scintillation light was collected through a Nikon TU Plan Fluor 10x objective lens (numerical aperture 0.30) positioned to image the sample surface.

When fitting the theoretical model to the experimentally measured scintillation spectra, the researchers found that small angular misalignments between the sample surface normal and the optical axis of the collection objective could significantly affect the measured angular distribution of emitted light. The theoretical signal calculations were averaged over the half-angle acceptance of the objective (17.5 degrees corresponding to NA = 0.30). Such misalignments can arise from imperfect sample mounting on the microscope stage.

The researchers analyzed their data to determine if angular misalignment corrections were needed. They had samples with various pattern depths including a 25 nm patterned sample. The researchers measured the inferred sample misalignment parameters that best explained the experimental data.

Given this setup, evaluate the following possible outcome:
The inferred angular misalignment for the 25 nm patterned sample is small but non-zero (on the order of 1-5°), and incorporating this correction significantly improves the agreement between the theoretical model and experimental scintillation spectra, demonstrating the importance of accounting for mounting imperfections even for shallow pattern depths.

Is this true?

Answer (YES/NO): NO